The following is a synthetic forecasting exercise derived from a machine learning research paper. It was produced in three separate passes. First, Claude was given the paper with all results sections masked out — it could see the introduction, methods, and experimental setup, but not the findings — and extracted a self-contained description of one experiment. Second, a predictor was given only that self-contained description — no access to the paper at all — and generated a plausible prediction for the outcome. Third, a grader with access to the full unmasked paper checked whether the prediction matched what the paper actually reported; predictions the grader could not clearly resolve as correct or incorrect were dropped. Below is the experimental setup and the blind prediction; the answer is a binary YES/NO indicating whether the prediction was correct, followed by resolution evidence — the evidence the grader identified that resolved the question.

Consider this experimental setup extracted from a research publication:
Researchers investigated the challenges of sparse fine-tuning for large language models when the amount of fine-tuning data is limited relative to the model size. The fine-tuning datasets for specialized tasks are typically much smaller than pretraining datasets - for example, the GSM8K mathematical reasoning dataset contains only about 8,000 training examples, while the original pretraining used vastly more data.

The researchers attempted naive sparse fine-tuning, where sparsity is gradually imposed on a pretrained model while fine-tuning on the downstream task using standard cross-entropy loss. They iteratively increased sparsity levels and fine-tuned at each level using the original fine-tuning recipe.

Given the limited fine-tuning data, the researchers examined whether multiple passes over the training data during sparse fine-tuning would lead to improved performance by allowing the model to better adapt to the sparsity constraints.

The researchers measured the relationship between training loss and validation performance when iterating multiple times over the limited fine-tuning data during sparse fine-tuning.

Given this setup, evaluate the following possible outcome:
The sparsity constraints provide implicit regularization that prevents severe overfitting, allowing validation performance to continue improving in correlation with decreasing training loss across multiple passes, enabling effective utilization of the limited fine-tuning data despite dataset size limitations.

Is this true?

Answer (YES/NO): NO